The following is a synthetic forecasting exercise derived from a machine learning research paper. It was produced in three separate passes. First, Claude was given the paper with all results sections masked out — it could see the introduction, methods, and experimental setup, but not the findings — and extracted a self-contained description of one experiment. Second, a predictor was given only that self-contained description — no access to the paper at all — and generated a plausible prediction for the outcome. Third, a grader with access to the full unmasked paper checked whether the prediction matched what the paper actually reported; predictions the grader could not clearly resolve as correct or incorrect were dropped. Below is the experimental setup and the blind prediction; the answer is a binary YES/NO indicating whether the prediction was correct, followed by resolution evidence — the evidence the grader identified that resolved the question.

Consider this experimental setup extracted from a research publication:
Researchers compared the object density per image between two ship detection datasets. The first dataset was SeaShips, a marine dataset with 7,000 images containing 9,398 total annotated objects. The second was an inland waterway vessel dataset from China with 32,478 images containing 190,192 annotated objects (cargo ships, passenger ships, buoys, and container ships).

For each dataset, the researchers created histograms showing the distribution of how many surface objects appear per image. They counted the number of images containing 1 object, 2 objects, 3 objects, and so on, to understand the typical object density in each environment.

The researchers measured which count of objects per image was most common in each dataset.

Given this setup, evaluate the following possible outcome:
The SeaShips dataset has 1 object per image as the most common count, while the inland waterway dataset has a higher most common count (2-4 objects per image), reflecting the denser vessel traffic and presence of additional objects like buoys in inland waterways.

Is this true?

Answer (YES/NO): NO